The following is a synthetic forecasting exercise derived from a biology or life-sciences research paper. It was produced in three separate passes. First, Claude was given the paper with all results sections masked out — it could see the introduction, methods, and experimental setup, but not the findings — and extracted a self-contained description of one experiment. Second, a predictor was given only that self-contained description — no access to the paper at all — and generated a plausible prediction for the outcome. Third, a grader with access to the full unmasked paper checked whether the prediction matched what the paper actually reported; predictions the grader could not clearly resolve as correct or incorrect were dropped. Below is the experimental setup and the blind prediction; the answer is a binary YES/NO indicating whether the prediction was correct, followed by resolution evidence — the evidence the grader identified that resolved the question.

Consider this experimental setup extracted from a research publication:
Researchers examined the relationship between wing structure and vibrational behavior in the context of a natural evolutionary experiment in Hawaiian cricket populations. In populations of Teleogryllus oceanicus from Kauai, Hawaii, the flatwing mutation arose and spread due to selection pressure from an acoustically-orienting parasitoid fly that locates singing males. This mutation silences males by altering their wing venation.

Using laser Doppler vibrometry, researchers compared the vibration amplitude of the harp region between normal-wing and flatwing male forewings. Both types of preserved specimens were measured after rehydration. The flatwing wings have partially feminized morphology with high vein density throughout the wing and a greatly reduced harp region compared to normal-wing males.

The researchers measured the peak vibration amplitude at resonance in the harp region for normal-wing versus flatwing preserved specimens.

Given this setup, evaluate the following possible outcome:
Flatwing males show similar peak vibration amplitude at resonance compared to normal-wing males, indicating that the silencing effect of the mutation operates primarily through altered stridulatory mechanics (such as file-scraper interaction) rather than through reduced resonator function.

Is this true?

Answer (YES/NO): NO